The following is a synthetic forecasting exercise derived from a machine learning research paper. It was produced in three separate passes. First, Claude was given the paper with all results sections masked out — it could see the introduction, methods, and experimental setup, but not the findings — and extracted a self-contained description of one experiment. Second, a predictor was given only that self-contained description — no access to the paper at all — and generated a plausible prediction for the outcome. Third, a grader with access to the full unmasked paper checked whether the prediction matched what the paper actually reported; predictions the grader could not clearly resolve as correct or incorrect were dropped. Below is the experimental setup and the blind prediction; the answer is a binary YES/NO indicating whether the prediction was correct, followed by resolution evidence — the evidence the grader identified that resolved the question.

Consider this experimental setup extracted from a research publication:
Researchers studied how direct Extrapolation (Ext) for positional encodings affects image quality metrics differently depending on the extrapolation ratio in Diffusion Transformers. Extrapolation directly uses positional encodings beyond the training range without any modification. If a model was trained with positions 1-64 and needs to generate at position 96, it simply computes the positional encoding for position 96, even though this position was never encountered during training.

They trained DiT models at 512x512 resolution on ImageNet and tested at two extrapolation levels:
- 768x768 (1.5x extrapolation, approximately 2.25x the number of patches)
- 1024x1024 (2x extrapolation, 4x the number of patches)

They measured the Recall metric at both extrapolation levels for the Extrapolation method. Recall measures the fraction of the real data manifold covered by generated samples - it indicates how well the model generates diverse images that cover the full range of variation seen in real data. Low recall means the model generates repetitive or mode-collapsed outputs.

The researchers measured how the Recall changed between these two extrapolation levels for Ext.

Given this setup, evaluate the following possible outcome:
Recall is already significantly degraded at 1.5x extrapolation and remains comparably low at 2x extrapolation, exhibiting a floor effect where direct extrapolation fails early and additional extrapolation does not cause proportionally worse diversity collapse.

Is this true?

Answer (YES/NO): NO